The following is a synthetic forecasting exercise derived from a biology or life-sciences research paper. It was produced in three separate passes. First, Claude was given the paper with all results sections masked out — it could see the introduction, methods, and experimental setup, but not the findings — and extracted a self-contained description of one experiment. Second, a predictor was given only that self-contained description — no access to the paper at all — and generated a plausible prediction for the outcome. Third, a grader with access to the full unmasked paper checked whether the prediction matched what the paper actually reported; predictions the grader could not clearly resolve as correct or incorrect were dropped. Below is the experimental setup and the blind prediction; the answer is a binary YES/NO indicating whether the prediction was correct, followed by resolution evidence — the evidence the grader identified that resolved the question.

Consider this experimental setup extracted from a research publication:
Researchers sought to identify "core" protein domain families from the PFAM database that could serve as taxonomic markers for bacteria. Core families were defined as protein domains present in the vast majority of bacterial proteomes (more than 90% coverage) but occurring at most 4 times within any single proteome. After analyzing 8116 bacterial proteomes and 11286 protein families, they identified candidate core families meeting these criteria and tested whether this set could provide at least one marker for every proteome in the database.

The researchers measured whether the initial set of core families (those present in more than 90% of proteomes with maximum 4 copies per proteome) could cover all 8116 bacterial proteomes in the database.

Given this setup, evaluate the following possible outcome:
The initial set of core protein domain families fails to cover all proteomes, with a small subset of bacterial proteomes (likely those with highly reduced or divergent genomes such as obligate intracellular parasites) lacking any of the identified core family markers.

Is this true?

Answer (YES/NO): NO